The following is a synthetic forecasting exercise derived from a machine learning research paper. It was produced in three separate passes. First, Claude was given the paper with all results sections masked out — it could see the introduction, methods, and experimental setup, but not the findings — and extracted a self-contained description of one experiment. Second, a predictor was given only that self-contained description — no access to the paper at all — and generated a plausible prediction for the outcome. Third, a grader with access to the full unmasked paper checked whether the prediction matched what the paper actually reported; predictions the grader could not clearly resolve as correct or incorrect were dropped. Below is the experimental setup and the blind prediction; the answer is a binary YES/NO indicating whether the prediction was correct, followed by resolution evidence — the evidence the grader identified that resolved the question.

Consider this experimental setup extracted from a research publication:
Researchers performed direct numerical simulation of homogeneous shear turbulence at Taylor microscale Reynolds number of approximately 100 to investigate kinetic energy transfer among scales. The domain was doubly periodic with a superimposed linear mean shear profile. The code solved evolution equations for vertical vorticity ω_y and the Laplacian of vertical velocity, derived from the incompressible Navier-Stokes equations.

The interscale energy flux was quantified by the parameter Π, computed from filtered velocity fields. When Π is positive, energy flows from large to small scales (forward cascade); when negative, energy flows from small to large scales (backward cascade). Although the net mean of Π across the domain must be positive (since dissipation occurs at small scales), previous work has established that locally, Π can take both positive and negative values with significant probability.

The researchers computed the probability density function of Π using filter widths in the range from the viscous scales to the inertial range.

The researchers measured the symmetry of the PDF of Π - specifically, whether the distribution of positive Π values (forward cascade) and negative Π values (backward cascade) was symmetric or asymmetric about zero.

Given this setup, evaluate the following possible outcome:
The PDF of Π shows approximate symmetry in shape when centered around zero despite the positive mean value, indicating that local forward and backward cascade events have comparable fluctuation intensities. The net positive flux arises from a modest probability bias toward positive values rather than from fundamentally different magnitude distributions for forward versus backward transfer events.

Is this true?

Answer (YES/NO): NO